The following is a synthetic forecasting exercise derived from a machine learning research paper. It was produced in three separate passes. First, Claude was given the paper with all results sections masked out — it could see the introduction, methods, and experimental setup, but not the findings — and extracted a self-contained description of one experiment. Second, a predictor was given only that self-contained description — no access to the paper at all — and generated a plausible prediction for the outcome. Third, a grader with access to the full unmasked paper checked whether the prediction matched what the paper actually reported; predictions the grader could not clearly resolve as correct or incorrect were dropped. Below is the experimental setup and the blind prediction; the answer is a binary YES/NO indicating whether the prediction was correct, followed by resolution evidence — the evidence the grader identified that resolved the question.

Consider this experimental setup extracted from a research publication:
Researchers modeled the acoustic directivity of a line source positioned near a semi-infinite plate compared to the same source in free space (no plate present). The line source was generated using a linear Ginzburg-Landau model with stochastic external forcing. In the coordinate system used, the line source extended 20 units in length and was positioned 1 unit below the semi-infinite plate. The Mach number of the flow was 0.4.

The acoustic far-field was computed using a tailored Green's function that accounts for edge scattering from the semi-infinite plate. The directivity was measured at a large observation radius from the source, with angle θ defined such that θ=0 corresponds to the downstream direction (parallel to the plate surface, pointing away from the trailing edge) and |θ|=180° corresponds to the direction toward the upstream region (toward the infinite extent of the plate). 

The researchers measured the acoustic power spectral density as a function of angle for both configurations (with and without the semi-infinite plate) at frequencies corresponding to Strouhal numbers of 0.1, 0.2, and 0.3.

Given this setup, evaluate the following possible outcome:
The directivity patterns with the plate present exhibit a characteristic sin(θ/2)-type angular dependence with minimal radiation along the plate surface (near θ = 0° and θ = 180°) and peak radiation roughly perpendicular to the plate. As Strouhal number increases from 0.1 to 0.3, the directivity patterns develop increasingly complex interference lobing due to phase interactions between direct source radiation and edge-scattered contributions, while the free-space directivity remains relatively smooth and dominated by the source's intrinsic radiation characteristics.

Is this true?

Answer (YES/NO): NO